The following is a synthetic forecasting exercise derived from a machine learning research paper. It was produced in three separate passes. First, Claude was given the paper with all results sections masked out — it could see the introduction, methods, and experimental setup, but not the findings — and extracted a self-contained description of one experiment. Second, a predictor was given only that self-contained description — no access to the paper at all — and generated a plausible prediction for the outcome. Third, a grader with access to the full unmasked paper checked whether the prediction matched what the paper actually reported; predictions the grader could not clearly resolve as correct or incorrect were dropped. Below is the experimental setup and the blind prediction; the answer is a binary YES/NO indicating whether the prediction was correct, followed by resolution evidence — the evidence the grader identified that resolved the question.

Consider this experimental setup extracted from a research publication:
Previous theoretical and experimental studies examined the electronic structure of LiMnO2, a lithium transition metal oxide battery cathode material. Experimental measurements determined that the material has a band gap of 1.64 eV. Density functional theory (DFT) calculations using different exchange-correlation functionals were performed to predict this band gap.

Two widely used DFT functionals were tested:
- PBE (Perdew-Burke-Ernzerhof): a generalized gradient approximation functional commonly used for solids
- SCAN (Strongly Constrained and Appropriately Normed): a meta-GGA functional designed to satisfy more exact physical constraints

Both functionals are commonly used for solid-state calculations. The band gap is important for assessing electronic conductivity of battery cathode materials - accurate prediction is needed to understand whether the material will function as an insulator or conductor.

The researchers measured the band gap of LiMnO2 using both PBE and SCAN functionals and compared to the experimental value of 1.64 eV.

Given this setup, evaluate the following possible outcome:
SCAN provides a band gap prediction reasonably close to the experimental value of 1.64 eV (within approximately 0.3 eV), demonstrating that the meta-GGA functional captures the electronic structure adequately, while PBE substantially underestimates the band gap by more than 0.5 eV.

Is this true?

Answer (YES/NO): NO